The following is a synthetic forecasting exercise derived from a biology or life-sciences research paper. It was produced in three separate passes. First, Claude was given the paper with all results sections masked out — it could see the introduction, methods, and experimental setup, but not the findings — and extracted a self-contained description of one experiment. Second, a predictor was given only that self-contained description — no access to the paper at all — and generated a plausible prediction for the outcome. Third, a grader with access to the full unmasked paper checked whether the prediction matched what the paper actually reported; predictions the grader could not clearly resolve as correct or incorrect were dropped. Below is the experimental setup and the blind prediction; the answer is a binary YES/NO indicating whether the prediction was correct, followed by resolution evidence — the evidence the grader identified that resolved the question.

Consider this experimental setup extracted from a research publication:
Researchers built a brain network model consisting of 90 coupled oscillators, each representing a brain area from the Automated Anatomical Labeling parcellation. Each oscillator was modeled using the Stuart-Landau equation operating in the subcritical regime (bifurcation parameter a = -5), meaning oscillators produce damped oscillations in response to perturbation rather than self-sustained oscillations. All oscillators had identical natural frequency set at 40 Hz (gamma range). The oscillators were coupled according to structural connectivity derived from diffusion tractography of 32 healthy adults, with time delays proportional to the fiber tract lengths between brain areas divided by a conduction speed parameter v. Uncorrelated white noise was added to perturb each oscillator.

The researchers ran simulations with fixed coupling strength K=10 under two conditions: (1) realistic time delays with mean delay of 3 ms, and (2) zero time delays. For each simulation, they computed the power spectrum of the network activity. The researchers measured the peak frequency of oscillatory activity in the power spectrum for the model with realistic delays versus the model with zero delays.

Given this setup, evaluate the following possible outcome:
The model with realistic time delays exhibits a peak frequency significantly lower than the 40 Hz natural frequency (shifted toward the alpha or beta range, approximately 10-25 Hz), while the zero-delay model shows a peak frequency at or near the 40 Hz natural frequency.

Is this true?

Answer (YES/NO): YES